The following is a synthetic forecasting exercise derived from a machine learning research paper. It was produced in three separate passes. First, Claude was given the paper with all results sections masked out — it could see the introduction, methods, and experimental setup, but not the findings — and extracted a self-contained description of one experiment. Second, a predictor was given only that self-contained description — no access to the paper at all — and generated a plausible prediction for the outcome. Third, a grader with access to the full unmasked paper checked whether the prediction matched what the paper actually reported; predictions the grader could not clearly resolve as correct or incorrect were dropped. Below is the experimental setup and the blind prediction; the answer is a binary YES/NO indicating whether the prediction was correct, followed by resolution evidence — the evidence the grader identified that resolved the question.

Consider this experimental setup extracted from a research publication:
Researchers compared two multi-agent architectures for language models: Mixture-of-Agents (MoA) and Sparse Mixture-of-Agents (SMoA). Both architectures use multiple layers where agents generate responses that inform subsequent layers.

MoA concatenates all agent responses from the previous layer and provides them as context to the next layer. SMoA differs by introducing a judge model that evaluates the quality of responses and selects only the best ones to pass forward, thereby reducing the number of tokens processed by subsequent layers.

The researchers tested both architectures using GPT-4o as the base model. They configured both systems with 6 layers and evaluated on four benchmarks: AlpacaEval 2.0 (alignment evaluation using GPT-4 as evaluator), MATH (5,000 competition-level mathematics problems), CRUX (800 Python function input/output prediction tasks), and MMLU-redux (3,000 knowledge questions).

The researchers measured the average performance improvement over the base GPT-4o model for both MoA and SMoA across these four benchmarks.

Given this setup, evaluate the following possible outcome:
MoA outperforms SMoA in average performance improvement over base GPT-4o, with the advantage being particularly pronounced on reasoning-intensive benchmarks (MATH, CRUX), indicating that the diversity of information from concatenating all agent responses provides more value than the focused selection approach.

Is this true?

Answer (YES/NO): NO